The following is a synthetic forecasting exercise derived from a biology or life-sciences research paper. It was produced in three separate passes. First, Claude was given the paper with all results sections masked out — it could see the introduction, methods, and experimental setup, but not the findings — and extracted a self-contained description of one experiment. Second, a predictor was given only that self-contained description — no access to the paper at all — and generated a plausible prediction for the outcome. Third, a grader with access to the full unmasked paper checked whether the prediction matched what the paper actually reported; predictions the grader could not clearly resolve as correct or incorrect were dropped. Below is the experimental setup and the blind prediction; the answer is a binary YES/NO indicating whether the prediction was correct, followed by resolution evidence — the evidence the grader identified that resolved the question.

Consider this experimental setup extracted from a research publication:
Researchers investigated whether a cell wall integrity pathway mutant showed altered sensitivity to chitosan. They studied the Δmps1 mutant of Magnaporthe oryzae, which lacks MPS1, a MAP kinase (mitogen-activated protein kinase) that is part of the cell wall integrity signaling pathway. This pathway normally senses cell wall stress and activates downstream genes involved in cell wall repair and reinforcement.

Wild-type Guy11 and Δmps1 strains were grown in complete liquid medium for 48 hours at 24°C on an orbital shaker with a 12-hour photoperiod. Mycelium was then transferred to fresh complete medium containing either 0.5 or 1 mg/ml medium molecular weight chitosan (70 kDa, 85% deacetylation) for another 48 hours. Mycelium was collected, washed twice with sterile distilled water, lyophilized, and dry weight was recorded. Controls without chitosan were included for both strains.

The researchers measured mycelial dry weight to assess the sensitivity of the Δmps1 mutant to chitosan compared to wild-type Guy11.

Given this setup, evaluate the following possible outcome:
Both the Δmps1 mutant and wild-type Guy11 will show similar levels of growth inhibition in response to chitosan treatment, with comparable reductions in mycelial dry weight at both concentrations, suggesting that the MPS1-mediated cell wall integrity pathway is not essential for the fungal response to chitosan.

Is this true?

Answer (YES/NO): NO